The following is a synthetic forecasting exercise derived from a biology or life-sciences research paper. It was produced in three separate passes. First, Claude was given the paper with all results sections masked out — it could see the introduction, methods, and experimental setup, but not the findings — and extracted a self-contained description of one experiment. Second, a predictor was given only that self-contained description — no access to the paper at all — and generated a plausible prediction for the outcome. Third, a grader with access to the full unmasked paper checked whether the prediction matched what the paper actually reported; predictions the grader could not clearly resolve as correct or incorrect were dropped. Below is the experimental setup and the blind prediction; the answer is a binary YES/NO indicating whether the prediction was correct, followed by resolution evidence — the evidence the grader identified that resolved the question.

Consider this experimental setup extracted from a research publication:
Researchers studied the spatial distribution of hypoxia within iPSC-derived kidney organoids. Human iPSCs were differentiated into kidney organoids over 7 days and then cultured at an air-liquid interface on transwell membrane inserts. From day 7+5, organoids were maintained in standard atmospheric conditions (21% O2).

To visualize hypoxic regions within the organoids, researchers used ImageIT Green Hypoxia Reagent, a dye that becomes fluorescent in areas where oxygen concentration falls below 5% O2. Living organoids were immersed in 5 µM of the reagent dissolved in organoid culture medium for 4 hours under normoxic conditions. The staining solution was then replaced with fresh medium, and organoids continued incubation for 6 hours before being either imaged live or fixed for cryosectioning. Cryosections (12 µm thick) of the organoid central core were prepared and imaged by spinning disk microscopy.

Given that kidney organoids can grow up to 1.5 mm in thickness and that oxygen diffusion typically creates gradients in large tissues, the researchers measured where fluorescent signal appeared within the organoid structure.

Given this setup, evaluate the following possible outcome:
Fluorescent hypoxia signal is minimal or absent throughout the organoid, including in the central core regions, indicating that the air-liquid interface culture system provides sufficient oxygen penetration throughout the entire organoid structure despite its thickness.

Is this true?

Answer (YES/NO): NO